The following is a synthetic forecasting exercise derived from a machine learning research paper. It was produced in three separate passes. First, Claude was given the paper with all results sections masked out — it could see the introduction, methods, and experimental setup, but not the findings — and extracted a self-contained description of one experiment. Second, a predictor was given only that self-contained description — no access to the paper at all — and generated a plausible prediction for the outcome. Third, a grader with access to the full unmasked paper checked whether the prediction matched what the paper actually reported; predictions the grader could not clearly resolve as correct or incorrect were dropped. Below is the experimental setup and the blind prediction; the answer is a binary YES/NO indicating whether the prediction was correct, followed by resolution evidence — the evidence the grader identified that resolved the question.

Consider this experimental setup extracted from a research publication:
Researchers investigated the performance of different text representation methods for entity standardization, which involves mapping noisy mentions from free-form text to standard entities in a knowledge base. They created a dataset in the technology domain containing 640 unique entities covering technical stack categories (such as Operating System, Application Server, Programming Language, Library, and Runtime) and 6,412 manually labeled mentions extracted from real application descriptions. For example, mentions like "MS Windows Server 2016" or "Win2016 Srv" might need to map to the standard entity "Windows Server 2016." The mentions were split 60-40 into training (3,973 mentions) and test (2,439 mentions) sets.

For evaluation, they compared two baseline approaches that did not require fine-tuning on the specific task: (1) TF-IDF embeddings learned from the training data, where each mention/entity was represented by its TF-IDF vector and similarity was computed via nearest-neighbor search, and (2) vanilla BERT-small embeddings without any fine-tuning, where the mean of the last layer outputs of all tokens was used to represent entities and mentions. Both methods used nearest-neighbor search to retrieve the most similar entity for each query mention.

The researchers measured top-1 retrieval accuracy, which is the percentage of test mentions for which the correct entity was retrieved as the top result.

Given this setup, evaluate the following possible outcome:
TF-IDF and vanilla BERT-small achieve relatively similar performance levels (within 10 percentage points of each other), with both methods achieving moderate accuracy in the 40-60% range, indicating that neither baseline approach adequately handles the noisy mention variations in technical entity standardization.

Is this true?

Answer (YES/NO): NO